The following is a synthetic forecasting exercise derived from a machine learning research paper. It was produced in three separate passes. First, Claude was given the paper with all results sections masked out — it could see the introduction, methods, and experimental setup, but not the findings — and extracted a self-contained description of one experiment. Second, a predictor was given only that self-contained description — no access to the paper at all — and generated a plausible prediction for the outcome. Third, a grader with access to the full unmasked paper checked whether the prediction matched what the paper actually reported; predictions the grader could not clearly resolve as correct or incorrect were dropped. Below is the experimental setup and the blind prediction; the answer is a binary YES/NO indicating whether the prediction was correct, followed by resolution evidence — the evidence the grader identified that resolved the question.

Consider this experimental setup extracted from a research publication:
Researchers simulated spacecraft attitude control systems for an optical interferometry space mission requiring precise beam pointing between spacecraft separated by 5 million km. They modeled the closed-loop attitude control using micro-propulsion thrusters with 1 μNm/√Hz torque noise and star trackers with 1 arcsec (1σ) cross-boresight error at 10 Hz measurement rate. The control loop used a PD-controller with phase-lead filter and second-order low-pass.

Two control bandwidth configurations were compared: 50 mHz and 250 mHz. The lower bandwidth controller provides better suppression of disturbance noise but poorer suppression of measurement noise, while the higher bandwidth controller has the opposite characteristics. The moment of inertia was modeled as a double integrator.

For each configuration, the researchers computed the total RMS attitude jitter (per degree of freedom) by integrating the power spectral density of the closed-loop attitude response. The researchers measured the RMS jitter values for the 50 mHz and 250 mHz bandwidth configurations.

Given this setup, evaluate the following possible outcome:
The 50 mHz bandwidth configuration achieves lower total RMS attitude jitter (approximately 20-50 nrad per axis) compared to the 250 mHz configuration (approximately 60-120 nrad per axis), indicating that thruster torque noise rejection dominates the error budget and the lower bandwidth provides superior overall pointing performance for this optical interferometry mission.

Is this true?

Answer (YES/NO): NO